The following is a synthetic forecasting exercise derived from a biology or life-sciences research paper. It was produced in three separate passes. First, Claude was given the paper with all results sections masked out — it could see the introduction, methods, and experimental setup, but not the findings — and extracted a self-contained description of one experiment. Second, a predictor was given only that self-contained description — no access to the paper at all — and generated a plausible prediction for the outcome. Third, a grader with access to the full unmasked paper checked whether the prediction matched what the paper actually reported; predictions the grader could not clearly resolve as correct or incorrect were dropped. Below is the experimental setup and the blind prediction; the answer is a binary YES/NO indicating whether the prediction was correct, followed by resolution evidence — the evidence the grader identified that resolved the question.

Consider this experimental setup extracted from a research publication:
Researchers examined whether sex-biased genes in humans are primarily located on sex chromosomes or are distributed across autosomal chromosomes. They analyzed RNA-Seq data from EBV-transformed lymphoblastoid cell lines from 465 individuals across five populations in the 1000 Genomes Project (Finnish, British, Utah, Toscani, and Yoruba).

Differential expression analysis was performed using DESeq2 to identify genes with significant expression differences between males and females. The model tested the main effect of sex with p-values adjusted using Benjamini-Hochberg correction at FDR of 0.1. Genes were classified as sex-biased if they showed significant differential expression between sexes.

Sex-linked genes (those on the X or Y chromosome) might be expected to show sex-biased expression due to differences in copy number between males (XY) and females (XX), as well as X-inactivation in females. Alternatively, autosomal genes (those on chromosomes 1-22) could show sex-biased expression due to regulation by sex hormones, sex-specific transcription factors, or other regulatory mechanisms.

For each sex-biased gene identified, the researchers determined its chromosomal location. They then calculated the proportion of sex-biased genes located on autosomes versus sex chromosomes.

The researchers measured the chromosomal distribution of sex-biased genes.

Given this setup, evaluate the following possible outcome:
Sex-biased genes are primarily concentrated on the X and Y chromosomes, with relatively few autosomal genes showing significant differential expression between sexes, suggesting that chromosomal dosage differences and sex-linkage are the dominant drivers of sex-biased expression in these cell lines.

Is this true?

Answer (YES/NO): NO